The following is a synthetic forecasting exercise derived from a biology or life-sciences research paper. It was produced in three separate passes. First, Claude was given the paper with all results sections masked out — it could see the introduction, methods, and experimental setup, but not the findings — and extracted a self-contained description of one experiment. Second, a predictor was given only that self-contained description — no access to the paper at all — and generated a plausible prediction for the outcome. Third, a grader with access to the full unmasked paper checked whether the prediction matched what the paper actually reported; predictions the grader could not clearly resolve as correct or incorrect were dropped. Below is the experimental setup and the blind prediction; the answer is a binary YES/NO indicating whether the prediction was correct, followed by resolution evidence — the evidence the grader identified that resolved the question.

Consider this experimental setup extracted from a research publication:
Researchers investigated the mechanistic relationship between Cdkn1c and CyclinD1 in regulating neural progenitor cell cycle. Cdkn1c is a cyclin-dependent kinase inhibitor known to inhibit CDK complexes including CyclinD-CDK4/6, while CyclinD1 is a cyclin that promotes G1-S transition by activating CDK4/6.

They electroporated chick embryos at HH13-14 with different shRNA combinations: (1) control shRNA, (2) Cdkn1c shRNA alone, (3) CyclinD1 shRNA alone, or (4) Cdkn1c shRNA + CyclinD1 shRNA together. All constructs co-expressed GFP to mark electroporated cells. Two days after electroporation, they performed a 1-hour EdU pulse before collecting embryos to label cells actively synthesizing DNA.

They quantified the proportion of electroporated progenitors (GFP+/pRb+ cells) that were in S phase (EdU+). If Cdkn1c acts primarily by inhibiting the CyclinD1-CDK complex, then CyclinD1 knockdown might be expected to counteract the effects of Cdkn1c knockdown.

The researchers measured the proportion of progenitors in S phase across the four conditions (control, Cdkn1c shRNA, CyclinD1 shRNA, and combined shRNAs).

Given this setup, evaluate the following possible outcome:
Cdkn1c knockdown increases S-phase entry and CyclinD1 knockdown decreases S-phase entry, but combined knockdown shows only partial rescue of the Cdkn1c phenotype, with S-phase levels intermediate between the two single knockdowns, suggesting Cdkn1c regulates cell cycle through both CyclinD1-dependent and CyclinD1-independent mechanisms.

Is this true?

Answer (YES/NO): NO